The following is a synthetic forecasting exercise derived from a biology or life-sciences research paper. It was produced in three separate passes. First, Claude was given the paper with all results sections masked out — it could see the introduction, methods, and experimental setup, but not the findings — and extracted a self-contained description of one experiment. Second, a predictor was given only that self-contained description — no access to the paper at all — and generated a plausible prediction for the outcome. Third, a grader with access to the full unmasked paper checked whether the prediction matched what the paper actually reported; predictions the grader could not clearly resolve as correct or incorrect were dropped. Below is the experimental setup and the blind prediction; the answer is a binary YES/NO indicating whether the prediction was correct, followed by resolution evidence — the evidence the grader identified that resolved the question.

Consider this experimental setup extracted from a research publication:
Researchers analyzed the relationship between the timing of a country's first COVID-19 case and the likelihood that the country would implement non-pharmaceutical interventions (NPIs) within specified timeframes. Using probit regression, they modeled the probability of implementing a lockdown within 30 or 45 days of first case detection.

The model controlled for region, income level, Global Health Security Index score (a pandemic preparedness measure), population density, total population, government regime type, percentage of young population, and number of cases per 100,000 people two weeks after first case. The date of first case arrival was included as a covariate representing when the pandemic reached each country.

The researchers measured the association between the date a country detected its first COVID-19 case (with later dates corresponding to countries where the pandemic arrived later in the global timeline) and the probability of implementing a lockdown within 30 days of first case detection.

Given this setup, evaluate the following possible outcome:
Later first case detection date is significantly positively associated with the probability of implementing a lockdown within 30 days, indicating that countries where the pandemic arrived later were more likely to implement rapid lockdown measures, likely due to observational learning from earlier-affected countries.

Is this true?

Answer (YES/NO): YES